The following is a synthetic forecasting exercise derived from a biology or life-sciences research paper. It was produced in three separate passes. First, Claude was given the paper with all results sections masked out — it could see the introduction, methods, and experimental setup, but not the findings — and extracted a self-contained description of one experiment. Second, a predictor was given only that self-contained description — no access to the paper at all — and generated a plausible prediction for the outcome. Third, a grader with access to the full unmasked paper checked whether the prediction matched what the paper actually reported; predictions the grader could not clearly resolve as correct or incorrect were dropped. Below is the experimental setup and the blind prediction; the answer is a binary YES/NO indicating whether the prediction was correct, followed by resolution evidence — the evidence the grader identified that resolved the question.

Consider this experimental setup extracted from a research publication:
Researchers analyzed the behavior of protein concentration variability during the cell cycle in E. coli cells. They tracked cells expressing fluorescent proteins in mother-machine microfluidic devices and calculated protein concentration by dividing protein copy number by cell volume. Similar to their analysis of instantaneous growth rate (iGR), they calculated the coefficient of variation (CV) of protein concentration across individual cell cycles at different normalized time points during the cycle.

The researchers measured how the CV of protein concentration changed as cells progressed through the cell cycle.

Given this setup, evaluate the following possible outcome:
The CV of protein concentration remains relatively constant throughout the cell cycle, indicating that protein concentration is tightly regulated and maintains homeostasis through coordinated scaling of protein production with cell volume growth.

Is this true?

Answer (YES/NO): NO